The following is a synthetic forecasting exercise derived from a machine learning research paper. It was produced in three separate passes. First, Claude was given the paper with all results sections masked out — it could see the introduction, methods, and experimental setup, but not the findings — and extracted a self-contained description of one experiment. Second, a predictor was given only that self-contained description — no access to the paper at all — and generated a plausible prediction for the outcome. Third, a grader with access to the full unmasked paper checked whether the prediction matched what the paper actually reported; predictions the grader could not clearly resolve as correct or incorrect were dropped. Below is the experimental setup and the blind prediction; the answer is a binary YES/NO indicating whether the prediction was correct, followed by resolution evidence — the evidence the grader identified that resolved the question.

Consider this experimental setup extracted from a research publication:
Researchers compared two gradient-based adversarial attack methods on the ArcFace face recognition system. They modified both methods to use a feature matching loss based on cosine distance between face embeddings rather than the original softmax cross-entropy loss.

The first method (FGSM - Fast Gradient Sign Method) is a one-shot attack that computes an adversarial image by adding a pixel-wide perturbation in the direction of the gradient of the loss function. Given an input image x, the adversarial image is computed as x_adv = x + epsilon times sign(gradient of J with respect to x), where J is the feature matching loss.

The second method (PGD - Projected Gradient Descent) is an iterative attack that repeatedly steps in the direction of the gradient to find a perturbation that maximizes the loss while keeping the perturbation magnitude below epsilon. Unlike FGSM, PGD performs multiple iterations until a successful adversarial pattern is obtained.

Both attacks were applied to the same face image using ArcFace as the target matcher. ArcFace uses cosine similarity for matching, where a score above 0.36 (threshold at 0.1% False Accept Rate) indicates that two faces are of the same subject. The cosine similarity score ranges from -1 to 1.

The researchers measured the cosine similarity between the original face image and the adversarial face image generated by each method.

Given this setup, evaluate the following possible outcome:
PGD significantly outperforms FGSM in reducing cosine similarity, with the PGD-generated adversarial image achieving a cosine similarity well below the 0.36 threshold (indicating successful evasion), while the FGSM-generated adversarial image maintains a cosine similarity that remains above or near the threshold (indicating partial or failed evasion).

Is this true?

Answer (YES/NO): NO